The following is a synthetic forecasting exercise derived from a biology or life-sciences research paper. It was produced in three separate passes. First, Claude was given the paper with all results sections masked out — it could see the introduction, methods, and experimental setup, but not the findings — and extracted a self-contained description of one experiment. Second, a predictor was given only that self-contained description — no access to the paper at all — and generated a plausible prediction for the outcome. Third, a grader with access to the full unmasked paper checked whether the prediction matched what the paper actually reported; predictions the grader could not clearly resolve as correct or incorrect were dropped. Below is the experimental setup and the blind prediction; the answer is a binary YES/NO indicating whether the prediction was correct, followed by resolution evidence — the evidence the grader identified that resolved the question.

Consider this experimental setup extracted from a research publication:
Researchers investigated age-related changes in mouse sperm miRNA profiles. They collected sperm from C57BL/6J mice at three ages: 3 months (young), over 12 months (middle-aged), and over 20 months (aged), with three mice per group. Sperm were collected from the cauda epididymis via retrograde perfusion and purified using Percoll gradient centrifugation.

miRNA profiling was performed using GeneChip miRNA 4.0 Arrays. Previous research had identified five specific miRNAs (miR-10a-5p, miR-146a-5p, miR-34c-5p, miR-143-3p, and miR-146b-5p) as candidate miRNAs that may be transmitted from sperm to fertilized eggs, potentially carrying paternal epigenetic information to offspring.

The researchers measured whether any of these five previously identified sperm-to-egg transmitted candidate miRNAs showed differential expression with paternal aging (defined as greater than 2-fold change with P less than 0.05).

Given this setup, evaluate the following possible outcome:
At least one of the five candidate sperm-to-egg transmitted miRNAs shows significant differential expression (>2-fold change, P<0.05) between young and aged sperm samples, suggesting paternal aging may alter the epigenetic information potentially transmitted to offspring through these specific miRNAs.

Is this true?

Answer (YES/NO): YES